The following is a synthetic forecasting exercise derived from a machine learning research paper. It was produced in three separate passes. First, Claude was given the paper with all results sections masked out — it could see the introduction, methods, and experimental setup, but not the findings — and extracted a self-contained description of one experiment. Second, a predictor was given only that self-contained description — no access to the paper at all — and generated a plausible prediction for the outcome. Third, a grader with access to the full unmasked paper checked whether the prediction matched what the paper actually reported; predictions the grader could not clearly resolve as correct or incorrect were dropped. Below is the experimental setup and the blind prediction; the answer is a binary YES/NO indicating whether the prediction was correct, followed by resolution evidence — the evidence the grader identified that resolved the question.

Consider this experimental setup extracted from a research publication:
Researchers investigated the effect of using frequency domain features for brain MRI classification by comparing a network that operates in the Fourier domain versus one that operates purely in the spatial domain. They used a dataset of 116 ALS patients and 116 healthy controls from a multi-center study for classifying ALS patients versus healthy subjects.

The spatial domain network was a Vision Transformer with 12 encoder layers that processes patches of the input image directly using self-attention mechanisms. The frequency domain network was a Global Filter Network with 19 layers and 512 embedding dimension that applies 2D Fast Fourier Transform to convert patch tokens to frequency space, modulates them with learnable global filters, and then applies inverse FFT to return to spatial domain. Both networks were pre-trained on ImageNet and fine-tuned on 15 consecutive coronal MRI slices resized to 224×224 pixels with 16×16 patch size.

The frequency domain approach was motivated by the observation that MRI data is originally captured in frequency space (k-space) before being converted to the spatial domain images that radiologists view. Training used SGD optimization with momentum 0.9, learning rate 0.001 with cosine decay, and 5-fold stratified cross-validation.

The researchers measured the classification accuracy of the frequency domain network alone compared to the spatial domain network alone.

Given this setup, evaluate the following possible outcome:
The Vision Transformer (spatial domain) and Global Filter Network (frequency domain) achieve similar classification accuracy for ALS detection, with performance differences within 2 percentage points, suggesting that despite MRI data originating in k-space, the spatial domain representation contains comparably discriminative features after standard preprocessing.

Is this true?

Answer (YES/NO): NO